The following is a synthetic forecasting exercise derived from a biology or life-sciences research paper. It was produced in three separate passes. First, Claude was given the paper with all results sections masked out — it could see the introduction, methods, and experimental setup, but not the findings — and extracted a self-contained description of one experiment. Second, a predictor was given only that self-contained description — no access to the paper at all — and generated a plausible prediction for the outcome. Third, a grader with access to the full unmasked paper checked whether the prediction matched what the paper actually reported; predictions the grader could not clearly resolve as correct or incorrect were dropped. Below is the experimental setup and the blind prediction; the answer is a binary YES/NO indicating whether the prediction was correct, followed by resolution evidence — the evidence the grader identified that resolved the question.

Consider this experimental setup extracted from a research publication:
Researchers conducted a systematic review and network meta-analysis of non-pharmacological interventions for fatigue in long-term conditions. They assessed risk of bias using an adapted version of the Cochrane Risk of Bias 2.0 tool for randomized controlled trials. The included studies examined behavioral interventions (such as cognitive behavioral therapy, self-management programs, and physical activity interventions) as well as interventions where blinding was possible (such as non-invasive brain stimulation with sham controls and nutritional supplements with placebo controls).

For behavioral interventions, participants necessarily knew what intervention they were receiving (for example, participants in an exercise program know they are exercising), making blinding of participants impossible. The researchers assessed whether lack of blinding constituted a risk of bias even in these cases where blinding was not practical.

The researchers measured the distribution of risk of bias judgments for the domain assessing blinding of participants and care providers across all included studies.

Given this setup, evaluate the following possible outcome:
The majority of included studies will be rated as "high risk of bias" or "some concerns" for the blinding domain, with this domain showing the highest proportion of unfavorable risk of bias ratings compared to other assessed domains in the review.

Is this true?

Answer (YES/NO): YES